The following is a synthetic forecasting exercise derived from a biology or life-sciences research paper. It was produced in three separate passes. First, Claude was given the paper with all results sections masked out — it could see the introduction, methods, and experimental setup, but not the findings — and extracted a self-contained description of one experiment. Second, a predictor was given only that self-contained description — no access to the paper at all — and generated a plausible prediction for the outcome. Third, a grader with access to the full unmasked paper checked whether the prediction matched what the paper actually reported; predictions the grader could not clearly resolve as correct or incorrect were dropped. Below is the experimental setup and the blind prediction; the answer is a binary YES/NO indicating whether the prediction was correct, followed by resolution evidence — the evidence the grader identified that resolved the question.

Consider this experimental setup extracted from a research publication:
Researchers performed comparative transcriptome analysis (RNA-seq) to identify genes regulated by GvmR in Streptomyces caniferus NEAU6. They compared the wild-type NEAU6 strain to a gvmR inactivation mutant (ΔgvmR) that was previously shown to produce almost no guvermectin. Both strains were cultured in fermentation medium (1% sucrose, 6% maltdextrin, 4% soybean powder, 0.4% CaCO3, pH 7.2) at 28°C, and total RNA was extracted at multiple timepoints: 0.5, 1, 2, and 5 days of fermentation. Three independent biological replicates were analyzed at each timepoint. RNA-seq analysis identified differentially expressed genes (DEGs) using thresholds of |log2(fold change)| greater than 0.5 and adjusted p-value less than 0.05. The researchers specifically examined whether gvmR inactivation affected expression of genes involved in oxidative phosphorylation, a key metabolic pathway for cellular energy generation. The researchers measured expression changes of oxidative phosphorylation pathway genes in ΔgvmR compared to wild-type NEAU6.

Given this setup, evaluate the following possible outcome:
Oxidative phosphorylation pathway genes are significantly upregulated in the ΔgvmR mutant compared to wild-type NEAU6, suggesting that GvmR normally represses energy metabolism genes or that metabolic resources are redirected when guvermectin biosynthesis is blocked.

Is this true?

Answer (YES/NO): NO